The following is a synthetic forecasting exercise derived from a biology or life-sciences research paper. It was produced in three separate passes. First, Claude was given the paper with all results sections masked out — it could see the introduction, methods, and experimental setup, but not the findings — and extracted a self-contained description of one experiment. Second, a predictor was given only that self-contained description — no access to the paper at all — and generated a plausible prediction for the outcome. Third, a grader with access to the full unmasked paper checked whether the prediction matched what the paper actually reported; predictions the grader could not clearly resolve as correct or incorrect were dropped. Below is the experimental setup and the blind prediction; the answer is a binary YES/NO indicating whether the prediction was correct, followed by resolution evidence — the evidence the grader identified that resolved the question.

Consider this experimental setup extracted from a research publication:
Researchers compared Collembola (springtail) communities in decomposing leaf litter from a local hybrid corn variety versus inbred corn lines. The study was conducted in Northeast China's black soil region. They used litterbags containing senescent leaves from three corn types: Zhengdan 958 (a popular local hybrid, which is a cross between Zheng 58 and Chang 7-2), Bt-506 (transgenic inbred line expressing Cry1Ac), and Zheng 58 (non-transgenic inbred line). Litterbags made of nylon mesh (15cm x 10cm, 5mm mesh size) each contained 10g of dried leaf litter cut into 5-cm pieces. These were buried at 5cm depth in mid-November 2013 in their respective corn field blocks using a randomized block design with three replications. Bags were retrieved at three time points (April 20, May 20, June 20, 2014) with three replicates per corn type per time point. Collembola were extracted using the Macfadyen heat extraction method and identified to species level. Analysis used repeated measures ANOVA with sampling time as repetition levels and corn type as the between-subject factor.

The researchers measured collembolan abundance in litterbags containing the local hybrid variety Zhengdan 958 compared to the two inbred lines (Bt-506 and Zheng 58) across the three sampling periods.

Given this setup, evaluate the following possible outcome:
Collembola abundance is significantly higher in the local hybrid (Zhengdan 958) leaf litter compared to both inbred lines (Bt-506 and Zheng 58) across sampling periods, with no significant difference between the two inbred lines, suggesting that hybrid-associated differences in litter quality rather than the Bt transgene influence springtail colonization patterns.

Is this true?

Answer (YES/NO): YES